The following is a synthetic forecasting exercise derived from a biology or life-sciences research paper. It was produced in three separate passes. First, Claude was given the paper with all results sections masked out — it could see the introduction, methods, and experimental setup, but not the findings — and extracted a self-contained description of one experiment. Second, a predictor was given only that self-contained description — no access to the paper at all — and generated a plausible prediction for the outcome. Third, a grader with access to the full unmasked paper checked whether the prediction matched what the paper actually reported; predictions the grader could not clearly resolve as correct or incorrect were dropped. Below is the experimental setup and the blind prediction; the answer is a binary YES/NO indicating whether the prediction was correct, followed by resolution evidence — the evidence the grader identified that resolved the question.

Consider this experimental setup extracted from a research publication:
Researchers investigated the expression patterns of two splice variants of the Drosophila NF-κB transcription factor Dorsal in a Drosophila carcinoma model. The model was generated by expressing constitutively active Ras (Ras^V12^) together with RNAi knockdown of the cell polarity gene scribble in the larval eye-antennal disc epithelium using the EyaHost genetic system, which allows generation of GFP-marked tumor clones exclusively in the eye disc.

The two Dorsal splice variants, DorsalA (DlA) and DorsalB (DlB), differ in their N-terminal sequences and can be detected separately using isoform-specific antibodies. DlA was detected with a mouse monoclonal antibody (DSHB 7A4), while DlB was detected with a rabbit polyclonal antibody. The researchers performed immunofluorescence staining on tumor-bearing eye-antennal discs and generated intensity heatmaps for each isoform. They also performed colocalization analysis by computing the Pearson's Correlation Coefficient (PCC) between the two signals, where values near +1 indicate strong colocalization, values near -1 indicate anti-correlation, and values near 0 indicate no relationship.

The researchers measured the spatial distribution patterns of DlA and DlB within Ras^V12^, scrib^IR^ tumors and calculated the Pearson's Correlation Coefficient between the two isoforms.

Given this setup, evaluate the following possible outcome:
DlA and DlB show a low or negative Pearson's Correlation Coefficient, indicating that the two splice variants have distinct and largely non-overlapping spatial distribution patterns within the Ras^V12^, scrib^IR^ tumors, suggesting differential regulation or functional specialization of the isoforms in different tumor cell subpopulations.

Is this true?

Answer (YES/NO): YES